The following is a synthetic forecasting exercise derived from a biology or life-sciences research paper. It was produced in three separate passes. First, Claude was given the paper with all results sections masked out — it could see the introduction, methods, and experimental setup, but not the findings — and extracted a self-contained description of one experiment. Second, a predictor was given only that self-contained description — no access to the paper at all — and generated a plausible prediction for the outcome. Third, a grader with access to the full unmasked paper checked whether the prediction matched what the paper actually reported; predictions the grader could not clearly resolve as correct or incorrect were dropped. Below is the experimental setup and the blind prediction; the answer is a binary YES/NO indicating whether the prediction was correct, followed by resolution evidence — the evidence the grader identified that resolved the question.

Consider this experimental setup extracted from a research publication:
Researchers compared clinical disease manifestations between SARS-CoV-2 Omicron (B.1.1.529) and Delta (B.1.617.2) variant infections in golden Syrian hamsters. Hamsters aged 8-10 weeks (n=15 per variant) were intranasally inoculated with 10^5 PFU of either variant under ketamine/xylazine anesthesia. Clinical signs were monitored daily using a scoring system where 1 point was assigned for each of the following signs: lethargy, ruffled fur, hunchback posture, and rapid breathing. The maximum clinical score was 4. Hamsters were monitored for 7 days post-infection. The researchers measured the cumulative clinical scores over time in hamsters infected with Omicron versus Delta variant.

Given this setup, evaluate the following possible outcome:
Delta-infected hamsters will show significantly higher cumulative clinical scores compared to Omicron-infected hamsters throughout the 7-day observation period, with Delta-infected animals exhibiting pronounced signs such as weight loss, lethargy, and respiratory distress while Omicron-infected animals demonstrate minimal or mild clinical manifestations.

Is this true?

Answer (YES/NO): YES